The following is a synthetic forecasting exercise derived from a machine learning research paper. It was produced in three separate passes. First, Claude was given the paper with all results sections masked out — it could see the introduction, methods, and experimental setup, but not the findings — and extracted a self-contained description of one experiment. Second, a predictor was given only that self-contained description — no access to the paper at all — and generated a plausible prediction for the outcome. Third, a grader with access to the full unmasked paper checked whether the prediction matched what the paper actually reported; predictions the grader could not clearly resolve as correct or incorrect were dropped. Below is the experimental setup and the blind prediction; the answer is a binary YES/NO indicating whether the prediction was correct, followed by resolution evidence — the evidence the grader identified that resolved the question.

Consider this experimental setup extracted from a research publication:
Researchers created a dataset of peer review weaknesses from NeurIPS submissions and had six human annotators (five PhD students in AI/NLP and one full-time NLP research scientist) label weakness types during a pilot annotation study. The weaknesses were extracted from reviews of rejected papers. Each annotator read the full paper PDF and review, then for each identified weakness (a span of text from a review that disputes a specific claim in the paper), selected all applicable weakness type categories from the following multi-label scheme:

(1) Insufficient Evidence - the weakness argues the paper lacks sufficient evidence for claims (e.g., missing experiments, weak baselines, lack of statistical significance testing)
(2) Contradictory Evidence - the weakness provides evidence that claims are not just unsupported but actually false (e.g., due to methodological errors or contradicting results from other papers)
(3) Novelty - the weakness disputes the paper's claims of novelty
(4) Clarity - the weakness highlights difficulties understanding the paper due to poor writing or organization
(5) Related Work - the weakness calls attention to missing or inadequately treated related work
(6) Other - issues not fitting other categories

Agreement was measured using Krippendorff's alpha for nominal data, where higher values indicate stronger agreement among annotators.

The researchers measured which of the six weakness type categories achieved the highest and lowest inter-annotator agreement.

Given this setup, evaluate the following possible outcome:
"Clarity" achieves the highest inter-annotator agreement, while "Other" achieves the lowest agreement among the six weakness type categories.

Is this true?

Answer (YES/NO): NO